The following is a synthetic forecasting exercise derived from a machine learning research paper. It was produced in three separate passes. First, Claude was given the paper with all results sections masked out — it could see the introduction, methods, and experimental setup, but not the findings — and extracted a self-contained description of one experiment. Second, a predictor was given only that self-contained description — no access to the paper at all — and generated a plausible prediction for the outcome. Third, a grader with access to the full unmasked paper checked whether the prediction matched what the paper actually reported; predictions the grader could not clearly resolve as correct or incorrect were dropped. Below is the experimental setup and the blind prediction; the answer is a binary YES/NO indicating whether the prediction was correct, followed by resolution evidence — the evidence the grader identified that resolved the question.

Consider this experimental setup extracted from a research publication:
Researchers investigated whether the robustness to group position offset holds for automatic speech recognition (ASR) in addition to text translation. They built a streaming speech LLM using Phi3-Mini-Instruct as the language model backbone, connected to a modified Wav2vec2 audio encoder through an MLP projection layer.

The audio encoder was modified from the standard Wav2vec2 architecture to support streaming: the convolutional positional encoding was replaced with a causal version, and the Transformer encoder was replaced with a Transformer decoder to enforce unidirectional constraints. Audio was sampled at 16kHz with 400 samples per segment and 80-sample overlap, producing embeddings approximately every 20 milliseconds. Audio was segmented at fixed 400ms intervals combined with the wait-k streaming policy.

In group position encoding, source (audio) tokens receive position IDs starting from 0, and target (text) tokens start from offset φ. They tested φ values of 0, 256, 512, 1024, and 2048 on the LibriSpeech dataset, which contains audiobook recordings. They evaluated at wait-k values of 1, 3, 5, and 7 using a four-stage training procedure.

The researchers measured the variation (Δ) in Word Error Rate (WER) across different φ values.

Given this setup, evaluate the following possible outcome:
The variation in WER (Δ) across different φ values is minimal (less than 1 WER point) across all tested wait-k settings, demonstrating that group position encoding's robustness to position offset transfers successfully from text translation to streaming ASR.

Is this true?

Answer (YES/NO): YES